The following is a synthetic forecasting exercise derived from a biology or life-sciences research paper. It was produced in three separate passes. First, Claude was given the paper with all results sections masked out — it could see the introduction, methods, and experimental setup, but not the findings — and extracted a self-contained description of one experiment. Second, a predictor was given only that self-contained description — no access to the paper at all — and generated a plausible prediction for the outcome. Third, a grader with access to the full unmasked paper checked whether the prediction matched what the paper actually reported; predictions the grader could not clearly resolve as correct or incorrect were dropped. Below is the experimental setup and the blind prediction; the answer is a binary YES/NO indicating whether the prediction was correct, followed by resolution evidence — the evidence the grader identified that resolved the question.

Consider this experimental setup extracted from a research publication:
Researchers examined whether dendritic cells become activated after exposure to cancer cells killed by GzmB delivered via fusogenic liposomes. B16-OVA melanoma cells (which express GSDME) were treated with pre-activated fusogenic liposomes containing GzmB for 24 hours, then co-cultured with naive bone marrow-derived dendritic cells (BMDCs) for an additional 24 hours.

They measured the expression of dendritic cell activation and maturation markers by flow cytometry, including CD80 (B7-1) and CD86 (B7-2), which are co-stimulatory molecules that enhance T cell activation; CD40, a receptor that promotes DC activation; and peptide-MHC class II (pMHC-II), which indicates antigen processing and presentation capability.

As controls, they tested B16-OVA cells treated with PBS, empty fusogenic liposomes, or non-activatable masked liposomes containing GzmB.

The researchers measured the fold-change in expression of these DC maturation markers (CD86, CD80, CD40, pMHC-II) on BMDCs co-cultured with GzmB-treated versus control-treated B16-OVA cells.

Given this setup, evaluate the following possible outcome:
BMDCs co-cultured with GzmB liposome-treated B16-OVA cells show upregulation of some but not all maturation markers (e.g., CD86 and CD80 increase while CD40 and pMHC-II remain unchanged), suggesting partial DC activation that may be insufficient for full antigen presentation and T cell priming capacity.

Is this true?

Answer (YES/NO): NO